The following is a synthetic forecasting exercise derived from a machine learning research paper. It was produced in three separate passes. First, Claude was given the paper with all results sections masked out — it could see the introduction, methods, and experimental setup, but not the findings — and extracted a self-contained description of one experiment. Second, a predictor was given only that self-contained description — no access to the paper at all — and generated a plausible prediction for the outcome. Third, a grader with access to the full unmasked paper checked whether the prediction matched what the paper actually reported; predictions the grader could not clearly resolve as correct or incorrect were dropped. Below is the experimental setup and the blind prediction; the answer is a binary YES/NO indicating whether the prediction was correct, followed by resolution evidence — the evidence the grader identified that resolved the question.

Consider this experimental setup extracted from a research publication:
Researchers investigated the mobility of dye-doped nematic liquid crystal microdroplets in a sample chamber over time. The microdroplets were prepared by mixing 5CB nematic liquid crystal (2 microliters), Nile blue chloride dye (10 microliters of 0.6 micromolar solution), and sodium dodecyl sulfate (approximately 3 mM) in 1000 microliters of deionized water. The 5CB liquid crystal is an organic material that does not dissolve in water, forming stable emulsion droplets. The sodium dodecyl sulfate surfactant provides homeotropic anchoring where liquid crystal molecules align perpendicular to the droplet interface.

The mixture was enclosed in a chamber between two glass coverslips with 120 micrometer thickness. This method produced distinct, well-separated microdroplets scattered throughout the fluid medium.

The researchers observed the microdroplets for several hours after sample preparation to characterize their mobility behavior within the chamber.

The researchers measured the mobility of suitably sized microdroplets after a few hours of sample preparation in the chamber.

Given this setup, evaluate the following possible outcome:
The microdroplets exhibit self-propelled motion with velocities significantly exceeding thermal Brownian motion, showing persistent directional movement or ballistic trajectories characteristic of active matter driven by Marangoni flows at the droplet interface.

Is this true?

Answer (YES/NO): NO